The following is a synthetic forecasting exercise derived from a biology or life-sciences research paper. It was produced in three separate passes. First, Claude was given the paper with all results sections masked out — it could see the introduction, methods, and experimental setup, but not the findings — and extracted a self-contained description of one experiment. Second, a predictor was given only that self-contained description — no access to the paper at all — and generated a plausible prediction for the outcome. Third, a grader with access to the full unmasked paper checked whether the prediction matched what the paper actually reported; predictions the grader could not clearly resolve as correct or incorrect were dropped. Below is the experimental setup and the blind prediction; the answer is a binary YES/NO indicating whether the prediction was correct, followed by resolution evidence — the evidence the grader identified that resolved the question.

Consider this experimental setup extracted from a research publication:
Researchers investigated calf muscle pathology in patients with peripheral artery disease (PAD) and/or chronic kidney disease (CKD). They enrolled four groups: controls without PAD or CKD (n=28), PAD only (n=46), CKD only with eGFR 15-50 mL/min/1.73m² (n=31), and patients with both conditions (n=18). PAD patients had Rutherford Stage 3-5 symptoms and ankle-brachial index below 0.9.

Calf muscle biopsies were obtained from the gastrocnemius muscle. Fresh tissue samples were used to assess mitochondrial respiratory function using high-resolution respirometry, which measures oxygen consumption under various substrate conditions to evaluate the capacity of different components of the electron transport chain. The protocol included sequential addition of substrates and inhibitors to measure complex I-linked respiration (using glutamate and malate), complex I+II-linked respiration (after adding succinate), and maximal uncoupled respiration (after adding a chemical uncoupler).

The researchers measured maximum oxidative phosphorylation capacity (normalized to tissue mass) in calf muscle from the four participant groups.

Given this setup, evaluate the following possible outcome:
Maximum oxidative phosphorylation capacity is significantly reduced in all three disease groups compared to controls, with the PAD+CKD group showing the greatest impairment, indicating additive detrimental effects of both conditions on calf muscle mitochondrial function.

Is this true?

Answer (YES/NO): NO